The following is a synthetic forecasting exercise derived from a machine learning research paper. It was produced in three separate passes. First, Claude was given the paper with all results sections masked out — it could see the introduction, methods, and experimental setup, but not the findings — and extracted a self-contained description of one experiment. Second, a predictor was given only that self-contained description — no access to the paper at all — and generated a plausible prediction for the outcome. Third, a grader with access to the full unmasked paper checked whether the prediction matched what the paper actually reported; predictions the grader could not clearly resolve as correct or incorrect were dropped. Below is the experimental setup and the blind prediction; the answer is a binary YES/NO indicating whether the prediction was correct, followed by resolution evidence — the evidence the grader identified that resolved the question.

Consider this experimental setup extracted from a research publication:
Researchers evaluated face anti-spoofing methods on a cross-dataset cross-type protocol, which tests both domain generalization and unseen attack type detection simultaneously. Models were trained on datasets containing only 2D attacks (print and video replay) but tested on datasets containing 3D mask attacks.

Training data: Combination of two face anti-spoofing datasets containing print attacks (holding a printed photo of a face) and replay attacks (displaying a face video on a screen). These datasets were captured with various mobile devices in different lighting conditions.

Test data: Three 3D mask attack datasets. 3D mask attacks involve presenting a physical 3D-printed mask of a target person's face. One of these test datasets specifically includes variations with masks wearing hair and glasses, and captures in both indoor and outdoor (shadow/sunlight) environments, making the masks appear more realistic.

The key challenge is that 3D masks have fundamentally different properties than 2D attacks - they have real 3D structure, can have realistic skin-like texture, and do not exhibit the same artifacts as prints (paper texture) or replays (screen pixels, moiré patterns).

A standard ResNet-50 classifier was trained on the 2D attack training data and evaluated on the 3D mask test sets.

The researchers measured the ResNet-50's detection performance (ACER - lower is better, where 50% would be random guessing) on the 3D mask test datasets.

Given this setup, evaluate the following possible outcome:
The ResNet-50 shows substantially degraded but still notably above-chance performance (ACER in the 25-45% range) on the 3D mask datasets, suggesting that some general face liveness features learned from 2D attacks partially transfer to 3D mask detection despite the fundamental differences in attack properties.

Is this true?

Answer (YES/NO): NO